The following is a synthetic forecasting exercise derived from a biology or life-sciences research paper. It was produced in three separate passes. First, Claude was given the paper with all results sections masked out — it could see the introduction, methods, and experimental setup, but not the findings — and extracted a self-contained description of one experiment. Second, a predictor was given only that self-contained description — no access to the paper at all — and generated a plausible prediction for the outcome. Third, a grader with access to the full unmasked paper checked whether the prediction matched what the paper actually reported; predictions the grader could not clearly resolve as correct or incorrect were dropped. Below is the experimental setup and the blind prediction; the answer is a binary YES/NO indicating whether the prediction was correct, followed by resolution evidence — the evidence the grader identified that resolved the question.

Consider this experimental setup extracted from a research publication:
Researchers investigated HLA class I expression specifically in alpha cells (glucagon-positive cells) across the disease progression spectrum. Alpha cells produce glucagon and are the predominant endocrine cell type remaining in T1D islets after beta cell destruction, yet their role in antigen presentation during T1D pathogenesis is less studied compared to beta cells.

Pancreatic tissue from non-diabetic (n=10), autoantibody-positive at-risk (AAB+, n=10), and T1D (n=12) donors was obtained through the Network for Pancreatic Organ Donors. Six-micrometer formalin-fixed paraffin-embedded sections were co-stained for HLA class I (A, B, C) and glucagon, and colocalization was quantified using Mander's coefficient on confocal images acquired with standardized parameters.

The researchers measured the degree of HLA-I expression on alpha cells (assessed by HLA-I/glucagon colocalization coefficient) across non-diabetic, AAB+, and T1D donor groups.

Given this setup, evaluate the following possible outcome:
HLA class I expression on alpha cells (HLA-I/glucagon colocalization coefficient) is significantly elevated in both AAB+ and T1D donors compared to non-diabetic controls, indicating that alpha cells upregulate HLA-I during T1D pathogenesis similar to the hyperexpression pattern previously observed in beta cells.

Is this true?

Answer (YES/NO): NO